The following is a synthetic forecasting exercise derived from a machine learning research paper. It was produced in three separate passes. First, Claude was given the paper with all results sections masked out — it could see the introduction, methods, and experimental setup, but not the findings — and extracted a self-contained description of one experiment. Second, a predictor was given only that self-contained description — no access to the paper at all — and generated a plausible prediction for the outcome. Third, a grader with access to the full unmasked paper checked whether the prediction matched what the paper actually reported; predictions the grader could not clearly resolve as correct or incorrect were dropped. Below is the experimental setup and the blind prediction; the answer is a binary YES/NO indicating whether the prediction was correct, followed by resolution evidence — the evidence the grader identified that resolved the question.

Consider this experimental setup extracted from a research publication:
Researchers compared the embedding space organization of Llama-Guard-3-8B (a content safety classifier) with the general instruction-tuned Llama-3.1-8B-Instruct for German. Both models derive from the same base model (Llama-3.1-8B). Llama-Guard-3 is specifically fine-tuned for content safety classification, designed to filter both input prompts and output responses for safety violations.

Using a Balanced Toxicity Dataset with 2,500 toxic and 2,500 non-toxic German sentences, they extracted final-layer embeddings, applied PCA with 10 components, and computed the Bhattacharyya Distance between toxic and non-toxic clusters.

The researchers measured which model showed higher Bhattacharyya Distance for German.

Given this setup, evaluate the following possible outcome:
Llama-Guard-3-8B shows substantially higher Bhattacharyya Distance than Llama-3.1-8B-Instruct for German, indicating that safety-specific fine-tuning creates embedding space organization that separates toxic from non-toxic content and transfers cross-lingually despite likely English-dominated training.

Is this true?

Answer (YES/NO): NO